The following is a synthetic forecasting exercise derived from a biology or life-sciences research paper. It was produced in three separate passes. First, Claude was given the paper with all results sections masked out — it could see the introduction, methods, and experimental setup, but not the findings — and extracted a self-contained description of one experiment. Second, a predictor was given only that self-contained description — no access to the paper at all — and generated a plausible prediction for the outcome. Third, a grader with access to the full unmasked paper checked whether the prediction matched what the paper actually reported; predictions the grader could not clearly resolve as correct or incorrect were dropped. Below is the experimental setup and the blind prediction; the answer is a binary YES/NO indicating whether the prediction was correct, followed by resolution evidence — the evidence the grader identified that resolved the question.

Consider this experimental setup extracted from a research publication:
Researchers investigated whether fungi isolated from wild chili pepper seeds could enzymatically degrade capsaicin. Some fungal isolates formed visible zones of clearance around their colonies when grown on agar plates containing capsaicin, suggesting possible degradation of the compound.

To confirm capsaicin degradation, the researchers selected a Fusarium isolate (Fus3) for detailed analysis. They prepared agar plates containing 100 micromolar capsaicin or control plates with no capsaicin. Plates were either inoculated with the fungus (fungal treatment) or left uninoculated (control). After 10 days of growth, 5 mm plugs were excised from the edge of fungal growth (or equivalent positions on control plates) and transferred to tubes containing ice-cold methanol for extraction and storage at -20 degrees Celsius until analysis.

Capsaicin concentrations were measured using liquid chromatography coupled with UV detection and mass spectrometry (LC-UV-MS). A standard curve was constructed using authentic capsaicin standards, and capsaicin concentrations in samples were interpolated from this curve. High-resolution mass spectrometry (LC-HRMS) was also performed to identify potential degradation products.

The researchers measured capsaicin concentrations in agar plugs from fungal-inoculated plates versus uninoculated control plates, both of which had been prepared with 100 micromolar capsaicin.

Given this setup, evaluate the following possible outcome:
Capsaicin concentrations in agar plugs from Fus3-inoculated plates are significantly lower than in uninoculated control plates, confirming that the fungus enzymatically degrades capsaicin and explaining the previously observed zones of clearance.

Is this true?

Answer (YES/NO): YES